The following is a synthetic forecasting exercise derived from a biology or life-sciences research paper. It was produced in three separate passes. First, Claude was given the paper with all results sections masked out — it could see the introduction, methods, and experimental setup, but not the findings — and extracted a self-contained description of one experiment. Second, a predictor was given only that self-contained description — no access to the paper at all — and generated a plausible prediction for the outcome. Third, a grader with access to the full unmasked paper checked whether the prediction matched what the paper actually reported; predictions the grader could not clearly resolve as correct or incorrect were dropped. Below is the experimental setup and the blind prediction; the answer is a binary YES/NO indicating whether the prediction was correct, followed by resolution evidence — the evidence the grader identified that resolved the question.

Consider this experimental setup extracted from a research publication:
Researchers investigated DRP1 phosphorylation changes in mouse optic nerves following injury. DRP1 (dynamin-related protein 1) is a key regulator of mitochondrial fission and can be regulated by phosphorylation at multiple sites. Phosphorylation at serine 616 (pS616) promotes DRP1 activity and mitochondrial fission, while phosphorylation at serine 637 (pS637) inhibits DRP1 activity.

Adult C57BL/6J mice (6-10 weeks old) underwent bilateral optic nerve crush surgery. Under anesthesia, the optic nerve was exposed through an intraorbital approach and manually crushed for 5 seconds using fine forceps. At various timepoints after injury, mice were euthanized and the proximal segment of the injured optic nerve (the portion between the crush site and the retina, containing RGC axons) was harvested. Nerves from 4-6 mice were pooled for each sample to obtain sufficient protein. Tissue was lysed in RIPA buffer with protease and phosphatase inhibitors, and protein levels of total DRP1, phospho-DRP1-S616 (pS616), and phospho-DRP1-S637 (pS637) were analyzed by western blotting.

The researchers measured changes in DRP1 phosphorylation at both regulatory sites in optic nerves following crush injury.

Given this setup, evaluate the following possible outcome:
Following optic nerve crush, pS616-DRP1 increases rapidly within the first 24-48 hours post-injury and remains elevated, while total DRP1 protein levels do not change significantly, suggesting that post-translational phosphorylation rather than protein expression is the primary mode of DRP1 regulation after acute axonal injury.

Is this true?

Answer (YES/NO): NO